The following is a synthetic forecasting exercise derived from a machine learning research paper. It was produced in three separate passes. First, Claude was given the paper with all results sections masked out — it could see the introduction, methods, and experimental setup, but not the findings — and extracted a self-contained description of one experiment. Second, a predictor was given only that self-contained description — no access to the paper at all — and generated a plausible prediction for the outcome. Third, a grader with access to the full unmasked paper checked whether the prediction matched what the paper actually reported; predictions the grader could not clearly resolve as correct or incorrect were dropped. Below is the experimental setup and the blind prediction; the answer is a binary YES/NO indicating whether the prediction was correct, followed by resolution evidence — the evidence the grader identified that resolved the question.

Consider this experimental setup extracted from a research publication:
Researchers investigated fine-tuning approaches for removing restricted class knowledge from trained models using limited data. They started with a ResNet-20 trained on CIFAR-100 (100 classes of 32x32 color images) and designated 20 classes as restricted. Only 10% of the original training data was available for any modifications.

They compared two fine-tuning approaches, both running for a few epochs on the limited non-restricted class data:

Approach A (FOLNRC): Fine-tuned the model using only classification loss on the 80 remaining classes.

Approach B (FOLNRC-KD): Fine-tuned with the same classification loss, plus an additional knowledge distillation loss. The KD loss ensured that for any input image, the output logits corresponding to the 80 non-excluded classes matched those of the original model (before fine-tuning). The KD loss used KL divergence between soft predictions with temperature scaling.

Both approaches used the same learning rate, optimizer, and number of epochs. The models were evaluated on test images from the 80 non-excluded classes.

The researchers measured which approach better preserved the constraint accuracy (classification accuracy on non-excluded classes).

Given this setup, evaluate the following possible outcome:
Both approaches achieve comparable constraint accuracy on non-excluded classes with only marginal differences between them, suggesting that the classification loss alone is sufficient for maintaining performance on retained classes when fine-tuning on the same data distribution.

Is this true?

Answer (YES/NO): YES